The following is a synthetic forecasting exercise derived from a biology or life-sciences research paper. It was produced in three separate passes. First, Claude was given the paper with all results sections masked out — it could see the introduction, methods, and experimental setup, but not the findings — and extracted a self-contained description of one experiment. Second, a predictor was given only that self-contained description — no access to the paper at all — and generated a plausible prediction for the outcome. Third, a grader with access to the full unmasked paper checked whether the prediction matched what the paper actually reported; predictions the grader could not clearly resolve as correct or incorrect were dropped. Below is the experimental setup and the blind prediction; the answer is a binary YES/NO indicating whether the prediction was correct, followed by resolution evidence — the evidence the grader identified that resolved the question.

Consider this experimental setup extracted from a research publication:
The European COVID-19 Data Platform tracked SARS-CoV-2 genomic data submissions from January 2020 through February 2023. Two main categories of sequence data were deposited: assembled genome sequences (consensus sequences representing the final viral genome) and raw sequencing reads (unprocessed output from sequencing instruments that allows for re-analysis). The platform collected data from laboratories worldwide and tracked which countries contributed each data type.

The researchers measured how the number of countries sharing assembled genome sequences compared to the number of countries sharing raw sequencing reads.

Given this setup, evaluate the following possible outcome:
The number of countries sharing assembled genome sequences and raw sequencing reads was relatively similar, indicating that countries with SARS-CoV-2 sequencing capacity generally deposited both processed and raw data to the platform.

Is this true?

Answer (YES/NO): YES